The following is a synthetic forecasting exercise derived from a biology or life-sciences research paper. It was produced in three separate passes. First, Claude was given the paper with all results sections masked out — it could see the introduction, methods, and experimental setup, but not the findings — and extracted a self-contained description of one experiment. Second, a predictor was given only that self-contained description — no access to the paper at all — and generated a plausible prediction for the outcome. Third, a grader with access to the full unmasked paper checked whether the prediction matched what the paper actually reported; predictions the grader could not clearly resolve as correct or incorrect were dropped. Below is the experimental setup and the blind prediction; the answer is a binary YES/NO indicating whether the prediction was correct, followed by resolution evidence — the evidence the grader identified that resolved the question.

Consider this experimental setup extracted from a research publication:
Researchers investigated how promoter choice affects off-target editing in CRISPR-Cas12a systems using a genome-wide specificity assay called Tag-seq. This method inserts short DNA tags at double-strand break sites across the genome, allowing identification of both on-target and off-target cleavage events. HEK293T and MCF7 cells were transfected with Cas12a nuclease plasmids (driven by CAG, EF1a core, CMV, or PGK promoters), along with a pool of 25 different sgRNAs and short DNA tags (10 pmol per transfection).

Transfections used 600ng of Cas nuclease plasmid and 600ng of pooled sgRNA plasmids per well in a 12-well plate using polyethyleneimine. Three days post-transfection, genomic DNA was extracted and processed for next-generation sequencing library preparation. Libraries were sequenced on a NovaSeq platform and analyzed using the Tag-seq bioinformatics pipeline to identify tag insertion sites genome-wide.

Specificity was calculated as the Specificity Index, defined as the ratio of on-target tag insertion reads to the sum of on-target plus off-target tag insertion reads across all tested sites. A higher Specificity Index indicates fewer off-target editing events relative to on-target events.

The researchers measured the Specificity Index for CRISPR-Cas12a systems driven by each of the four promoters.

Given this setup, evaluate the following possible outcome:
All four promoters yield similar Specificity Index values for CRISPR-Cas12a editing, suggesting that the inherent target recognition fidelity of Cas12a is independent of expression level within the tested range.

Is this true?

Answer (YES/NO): NO